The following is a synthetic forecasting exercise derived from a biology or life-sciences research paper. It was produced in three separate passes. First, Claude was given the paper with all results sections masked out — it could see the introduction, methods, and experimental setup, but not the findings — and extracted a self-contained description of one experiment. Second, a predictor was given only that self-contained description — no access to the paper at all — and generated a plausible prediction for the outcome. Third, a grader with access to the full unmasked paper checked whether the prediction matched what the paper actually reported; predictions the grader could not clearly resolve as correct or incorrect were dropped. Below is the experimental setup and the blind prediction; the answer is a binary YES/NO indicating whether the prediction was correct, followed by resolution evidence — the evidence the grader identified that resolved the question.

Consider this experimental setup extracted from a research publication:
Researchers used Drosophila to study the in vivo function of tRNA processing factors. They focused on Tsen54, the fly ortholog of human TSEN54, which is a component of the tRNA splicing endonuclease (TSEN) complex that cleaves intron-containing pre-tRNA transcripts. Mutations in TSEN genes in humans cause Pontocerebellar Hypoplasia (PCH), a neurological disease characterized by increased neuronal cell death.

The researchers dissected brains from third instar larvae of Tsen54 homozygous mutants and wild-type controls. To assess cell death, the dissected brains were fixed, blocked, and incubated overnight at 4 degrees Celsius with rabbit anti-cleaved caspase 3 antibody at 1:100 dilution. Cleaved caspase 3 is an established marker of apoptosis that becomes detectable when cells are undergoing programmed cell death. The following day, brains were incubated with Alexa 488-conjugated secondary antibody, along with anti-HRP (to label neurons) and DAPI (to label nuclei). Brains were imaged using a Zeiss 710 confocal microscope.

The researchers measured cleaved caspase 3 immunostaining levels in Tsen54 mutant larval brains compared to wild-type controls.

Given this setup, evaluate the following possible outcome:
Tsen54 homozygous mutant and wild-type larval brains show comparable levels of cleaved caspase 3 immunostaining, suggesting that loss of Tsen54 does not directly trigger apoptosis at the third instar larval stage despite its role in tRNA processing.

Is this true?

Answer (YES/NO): NO